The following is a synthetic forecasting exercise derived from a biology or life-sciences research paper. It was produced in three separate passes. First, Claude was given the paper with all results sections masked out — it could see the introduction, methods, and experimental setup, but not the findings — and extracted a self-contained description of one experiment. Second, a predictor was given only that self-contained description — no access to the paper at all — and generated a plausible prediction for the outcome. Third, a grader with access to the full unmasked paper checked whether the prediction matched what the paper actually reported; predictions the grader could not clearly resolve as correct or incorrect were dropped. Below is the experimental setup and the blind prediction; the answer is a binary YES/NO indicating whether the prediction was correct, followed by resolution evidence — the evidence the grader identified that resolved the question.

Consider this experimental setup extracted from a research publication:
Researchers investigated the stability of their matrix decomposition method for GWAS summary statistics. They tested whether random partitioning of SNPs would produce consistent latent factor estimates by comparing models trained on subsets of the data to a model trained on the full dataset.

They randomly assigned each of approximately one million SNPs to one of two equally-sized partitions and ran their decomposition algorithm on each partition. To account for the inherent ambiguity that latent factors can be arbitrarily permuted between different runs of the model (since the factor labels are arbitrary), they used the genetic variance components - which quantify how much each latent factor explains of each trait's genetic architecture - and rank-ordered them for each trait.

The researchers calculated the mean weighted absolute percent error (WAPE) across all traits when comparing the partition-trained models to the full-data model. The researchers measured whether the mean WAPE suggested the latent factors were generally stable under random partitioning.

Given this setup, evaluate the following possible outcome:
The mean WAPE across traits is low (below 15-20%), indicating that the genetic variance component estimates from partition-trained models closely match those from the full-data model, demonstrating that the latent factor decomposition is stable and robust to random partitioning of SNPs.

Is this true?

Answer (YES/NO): YES